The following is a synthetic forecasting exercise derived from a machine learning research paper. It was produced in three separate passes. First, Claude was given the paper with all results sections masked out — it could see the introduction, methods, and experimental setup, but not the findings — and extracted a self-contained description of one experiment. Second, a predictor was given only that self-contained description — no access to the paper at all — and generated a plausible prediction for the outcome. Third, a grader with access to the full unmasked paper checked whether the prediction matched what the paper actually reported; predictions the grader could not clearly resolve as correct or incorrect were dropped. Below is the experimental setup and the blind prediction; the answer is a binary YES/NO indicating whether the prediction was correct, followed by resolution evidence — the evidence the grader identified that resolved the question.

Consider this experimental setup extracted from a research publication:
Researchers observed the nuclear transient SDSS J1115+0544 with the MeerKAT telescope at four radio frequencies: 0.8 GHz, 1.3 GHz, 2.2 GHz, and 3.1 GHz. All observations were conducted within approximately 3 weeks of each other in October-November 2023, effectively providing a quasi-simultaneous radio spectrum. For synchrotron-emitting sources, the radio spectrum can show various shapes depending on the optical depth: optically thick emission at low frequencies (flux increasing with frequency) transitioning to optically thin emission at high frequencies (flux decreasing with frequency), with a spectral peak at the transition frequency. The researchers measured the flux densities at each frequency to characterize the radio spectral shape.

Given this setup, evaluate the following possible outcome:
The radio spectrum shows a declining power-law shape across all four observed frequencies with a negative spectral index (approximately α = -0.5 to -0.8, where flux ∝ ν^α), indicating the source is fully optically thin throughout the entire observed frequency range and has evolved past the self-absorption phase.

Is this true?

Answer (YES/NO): NO